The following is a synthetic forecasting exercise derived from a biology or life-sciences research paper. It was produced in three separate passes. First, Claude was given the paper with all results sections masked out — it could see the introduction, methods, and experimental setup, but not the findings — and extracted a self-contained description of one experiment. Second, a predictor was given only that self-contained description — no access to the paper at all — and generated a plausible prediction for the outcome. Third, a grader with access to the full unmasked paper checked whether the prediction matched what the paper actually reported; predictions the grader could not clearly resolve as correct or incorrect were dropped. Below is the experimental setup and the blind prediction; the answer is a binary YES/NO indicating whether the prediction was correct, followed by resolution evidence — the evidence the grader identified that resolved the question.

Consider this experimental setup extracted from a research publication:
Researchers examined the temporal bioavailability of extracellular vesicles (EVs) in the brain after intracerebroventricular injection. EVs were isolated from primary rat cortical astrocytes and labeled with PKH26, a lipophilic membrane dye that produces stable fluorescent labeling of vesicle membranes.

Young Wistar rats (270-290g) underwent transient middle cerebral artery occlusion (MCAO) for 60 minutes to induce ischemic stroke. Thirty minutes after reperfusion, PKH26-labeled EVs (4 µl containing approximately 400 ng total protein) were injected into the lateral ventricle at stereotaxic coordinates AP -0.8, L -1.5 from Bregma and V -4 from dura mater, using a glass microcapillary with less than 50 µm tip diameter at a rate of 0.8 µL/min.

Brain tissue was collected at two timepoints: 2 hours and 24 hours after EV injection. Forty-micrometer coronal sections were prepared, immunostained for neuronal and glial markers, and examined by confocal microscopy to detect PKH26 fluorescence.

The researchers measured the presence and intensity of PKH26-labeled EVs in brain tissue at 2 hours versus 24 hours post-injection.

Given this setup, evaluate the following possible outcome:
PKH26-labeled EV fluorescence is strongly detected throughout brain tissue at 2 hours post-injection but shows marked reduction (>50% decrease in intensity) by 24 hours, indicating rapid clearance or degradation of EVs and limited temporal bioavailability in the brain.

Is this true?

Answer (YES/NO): NO